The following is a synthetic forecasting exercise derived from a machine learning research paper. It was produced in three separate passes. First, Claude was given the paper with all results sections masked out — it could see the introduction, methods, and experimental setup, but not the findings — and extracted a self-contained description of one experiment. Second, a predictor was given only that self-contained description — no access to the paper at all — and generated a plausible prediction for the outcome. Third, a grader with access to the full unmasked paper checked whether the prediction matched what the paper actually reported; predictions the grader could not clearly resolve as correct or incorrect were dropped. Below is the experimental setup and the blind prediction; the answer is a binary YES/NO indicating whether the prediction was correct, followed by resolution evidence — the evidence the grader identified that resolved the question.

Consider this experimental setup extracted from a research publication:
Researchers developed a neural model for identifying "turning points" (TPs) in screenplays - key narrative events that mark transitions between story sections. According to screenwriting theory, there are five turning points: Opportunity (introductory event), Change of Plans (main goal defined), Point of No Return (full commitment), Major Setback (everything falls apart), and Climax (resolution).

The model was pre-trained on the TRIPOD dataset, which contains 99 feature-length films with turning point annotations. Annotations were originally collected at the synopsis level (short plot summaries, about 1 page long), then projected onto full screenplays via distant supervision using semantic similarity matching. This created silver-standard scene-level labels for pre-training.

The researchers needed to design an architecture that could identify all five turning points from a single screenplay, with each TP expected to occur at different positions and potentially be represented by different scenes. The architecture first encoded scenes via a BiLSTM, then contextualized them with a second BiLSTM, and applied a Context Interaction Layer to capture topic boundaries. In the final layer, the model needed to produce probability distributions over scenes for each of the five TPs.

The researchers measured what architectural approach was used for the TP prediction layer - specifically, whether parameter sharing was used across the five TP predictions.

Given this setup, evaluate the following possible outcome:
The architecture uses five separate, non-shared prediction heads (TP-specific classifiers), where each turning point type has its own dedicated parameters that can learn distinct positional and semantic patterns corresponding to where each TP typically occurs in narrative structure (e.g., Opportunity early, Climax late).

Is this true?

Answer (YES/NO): YES